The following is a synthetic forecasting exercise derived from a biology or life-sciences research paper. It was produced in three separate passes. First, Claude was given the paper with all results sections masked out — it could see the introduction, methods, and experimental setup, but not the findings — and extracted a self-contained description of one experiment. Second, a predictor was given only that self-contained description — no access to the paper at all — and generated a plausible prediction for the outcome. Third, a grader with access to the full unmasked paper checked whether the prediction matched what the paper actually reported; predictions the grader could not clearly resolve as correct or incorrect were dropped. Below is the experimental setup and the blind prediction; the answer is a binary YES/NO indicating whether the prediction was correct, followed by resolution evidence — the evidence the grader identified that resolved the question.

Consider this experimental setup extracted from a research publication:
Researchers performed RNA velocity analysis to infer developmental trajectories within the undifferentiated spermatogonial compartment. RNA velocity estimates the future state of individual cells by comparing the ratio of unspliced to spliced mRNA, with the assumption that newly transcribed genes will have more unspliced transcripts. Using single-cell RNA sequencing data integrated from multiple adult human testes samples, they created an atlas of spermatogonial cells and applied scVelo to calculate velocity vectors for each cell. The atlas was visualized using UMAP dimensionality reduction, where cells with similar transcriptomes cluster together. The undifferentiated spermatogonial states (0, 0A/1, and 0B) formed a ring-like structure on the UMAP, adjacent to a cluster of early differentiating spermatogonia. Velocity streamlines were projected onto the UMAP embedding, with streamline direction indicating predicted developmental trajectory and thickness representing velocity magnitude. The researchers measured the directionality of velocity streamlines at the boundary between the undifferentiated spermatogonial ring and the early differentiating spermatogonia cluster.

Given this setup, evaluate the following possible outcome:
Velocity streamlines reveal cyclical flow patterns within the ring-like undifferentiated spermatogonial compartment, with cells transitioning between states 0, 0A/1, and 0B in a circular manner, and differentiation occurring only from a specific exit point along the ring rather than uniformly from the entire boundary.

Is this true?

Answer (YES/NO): NO